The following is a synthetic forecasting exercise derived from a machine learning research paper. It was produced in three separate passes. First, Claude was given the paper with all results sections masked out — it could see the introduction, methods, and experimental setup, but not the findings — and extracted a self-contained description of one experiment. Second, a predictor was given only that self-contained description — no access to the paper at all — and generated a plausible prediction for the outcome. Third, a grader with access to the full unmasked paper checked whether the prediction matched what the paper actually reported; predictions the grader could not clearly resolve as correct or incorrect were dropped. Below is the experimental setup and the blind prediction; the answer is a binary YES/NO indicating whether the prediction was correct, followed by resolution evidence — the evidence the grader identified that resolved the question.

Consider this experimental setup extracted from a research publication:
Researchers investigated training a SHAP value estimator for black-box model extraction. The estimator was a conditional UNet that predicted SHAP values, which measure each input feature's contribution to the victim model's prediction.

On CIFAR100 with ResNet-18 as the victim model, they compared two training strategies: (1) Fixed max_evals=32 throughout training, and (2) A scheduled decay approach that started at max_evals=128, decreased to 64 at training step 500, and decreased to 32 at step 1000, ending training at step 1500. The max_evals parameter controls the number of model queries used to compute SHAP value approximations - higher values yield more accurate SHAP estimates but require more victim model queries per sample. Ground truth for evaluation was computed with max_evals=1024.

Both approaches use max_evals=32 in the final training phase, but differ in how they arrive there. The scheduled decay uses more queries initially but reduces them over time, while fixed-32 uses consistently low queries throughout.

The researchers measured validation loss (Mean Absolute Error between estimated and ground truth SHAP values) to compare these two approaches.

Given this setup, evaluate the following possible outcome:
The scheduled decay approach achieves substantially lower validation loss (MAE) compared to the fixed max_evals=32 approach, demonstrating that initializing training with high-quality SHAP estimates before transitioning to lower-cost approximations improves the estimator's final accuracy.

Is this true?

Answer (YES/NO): YES